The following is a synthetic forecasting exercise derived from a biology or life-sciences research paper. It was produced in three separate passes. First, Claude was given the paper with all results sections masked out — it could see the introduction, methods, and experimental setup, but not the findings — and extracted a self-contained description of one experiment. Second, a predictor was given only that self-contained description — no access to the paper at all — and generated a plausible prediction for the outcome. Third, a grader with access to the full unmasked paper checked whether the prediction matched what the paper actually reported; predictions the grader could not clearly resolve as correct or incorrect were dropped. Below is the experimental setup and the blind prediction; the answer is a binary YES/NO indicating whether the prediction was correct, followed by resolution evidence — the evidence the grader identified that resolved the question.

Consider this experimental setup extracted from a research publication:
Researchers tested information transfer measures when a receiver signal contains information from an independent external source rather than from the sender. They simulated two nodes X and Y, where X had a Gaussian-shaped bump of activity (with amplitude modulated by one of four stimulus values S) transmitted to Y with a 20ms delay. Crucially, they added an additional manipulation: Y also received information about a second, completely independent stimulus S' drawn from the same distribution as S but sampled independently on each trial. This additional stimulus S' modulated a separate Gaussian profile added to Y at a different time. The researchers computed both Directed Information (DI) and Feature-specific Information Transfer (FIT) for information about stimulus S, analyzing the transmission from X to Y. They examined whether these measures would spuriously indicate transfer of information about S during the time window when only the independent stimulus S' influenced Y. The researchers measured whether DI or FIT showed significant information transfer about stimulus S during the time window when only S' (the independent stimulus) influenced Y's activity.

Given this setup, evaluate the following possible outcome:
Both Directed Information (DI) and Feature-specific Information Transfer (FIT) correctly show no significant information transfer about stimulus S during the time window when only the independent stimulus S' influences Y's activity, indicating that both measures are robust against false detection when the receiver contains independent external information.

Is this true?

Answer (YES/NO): NO